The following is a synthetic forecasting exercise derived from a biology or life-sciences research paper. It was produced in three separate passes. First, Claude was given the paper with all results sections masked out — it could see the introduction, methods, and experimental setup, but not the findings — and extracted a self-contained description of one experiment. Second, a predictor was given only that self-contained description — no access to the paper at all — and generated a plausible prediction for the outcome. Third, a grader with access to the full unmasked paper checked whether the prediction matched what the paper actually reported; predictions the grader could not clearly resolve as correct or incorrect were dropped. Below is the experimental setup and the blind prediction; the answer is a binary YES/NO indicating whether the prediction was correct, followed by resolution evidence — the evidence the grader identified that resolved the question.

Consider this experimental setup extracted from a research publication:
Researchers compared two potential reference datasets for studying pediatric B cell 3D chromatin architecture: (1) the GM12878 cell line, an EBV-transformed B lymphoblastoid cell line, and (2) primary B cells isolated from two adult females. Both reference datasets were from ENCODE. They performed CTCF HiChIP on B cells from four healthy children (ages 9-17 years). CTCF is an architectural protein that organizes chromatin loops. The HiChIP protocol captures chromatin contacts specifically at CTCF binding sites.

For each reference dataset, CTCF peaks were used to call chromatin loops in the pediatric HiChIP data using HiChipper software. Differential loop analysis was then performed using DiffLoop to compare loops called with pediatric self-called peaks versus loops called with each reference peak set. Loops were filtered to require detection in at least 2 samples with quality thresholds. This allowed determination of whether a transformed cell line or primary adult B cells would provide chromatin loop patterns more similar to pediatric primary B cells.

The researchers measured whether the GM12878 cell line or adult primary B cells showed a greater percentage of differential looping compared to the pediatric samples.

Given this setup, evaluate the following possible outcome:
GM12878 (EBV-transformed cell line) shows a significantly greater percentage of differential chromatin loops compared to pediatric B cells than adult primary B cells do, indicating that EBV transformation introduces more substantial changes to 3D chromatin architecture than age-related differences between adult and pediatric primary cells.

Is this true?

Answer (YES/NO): YES